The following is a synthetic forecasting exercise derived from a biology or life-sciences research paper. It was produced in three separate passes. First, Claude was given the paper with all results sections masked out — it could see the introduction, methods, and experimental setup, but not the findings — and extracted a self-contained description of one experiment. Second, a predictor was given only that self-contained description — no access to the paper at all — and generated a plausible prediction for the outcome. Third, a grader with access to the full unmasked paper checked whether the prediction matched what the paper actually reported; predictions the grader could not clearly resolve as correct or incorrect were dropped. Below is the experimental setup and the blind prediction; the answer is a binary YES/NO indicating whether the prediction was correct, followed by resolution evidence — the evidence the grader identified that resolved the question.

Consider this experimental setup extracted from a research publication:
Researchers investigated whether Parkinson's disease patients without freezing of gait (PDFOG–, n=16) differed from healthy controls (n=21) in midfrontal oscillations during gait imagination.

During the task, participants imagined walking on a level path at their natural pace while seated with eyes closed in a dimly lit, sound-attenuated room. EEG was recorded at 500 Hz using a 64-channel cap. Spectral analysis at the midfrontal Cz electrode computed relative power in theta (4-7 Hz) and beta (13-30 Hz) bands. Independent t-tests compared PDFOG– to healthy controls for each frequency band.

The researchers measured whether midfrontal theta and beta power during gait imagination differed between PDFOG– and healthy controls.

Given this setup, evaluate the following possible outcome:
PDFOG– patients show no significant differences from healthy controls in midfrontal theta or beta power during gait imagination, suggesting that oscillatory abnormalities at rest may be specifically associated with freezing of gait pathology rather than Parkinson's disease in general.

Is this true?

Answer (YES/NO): NO